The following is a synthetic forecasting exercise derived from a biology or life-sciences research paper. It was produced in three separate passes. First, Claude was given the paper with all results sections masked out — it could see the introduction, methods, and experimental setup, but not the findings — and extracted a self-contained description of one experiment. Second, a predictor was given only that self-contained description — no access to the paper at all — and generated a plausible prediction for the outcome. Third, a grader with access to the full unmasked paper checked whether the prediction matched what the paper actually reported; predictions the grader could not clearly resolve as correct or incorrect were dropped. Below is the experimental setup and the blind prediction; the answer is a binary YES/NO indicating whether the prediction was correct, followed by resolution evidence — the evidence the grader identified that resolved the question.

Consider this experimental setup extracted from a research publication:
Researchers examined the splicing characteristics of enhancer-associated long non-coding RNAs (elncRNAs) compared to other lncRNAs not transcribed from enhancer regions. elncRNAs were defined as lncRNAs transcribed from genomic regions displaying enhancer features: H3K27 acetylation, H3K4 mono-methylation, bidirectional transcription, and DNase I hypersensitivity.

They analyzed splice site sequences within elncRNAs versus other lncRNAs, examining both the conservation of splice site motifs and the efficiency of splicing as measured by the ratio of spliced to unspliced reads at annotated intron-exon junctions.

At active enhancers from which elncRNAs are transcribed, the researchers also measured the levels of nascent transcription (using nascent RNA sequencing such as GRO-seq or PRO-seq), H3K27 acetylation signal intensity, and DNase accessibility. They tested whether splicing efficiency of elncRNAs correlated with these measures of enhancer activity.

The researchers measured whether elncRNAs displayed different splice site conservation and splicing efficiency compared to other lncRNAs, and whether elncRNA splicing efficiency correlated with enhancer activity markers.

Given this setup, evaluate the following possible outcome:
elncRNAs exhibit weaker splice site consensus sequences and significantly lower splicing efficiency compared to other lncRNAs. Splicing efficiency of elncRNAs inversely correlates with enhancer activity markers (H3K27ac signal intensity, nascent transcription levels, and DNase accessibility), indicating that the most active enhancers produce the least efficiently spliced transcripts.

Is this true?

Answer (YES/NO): NO